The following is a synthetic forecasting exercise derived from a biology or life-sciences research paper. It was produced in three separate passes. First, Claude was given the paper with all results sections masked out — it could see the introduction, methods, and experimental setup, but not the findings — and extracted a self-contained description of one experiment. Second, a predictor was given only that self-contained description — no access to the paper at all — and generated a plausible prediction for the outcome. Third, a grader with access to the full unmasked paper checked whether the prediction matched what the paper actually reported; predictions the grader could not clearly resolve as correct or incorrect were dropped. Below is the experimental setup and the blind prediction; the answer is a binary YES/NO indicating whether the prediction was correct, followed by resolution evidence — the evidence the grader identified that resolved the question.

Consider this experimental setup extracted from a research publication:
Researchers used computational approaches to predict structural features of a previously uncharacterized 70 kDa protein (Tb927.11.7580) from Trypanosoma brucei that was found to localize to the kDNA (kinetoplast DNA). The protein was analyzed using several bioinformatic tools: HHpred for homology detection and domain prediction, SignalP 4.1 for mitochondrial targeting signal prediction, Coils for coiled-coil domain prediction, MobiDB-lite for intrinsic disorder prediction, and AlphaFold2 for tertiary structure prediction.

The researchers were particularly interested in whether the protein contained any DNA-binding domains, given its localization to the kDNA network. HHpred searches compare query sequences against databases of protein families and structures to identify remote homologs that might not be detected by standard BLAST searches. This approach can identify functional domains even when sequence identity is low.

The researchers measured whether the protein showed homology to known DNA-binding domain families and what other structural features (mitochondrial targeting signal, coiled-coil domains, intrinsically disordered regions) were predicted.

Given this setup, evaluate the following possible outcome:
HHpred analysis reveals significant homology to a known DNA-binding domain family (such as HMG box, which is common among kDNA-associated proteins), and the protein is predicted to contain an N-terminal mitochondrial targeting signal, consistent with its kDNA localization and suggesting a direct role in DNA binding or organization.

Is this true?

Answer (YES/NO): YES